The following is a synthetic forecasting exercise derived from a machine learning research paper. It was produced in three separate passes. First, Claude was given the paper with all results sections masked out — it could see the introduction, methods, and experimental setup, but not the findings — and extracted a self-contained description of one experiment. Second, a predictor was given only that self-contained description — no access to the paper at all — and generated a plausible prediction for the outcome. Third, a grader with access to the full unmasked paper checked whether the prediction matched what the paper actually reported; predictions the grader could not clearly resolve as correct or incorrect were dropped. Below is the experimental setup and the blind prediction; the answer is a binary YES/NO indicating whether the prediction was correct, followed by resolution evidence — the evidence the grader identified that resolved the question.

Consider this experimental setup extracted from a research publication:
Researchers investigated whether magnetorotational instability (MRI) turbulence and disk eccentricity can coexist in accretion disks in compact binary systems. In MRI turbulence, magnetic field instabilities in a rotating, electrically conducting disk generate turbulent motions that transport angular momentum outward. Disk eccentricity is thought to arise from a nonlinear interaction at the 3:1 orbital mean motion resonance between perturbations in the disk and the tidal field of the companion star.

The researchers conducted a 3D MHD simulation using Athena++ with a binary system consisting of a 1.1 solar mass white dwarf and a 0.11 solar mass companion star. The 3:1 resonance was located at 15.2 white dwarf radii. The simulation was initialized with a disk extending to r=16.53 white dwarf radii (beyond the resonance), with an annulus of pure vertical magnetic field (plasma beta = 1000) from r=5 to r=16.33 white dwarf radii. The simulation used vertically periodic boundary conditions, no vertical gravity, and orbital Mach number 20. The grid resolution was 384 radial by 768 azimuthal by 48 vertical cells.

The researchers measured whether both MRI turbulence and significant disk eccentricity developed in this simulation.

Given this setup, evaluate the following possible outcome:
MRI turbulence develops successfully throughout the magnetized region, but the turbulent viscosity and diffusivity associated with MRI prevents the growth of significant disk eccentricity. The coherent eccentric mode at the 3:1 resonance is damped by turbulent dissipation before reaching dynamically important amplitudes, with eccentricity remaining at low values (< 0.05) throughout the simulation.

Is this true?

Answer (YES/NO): NO